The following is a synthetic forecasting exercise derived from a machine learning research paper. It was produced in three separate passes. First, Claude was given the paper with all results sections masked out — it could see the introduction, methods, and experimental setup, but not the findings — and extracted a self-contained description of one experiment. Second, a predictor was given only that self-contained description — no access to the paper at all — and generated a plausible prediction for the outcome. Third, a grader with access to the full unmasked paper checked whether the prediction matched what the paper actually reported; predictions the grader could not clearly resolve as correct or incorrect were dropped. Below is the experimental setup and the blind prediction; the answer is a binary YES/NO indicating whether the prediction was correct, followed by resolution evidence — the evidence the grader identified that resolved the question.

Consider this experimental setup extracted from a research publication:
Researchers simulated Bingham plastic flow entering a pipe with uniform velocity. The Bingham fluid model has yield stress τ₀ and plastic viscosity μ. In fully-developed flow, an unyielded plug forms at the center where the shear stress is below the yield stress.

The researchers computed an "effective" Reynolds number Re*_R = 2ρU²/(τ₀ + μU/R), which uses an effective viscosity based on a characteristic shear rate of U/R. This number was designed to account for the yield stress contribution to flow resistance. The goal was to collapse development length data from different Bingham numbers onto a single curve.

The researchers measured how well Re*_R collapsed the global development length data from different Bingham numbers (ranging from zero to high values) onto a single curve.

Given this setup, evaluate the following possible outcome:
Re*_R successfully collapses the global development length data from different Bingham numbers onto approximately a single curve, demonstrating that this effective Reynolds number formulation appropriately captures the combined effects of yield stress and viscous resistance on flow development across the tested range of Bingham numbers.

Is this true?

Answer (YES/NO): NO